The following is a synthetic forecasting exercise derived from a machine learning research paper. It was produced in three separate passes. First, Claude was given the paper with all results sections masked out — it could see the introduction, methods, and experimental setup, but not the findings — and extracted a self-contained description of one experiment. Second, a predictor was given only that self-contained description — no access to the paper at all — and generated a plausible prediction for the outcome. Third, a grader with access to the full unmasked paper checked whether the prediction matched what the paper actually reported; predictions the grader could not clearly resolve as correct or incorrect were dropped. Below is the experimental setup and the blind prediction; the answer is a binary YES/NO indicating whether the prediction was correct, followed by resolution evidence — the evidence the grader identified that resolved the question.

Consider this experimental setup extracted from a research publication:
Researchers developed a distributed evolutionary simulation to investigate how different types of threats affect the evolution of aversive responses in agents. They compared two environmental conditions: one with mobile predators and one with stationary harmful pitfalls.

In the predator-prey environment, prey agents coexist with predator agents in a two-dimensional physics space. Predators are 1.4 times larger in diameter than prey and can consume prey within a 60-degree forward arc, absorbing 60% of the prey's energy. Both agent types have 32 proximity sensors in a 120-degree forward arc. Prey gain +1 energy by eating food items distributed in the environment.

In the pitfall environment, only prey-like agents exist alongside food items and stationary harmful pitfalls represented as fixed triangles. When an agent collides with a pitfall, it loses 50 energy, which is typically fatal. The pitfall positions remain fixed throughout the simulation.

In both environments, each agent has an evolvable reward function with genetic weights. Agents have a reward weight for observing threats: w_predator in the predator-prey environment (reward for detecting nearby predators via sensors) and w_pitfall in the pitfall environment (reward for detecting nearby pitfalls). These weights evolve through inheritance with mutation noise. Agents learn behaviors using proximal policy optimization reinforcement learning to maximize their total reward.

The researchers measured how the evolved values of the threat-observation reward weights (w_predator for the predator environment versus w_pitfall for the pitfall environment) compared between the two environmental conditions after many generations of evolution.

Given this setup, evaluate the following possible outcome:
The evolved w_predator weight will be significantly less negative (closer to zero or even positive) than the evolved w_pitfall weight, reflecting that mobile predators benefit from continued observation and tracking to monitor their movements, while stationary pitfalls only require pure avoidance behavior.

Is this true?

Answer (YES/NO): NO